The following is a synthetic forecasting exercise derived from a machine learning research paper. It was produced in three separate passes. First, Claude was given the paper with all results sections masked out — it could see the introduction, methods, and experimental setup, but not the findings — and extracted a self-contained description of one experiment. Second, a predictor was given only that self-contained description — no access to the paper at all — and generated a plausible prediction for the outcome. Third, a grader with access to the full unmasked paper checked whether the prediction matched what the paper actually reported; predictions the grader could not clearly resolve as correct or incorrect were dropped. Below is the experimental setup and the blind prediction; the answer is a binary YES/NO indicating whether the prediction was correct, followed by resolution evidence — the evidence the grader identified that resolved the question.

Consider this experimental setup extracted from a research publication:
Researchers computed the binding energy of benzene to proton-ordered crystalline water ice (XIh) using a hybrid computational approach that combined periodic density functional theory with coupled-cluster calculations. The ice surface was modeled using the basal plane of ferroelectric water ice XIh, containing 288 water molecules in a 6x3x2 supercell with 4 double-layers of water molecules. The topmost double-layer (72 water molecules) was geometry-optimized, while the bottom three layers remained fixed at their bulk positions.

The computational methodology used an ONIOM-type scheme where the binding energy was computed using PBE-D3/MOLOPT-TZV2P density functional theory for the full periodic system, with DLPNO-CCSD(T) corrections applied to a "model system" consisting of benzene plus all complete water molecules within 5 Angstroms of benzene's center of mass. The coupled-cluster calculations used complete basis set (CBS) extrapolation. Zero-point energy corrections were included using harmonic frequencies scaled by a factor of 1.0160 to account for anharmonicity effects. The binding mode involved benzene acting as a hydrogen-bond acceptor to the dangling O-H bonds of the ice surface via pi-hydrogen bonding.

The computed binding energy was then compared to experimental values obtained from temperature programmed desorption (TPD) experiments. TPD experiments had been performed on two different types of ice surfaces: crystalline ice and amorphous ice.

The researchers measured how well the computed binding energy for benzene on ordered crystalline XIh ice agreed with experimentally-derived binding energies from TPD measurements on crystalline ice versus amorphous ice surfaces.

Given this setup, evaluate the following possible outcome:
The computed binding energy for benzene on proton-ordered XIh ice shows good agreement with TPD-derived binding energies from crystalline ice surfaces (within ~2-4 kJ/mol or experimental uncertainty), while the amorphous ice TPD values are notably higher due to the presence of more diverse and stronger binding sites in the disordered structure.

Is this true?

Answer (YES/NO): NO